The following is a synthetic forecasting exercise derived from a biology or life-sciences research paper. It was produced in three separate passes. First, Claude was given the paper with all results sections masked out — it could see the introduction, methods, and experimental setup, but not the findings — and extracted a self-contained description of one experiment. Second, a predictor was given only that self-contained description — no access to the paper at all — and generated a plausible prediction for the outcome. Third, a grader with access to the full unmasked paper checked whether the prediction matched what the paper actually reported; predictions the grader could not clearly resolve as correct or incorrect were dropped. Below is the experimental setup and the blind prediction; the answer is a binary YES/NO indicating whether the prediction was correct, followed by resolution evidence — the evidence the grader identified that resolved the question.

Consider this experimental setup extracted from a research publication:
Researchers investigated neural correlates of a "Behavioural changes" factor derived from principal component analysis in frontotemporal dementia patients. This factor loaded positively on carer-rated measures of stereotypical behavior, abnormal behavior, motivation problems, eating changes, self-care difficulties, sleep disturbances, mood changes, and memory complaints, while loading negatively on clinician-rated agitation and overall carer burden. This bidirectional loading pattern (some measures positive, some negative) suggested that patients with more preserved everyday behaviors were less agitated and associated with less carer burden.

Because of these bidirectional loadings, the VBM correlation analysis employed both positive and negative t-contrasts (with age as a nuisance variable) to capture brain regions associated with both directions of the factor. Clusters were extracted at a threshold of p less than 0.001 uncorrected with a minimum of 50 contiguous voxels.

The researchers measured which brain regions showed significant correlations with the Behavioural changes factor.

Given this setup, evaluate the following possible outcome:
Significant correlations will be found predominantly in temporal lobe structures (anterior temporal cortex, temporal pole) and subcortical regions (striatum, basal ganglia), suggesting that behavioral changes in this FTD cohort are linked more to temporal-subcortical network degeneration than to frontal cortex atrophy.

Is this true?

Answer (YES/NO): NO